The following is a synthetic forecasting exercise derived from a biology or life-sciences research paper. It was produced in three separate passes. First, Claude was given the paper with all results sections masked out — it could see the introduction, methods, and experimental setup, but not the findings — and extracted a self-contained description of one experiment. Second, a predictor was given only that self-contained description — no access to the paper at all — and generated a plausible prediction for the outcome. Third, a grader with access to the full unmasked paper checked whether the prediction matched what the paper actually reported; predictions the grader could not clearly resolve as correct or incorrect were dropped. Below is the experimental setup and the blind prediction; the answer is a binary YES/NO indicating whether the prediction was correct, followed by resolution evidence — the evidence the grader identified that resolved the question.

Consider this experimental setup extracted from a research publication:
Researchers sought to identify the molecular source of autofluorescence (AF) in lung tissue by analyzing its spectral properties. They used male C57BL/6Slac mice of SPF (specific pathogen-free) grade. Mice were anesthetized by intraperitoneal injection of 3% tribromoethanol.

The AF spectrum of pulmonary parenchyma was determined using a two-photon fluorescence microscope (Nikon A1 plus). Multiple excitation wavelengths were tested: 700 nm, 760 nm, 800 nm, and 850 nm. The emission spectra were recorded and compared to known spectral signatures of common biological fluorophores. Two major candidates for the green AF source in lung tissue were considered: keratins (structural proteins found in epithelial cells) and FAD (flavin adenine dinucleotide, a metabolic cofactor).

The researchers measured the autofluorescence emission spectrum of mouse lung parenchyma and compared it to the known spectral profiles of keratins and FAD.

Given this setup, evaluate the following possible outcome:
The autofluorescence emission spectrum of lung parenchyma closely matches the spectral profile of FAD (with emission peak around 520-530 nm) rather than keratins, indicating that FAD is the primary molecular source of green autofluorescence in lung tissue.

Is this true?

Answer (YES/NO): NO